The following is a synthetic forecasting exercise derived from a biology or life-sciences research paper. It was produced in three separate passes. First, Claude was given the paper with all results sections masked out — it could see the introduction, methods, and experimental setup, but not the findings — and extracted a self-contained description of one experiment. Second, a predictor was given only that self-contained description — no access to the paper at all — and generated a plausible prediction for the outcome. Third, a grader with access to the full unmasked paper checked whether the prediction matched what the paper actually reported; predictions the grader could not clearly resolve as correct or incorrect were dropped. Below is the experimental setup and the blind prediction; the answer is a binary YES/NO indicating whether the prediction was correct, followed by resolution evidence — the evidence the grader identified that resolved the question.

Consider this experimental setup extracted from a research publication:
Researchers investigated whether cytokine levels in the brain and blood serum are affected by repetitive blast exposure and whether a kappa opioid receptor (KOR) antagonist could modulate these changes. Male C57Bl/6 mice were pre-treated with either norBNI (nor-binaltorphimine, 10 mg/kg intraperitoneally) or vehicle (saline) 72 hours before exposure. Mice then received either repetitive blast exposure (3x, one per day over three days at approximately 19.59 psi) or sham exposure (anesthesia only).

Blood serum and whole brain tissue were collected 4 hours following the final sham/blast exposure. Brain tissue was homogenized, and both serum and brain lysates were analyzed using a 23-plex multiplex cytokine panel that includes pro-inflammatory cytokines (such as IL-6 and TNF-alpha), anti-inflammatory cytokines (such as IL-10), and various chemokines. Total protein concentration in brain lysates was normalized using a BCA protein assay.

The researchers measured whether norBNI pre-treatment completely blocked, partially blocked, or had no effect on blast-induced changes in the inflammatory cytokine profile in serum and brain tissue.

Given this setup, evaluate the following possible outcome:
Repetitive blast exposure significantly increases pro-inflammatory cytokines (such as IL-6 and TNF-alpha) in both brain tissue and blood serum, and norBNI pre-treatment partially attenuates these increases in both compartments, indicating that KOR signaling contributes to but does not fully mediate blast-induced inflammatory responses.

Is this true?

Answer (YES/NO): NO